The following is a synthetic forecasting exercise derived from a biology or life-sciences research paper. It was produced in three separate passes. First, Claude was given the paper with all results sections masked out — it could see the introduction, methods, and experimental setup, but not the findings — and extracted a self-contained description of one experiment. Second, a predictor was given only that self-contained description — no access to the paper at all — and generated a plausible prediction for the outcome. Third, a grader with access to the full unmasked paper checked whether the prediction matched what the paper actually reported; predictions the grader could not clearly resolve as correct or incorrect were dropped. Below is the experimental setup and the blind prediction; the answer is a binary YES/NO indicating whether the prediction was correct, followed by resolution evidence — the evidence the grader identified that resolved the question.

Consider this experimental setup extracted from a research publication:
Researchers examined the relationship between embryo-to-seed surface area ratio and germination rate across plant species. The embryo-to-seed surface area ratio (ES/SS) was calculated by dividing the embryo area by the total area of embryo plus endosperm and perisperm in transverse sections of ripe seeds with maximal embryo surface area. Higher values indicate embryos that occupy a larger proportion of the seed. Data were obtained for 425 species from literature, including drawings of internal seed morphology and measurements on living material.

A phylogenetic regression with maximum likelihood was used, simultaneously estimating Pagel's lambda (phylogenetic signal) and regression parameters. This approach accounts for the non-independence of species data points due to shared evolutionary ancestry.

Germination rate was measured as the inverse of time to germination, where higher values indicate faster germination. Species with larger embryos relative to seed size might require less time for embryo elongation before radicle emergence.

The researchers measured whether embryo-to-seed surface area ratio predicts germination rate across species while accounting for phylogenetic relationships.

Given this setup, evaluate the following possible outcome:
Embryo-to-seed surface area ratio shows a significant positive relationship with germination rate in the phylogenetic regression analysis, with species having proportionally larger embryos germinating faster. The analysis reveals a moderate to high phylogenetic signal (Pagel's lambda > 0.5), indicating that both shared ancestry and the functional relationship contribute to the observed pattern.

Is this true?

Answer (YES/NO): NO